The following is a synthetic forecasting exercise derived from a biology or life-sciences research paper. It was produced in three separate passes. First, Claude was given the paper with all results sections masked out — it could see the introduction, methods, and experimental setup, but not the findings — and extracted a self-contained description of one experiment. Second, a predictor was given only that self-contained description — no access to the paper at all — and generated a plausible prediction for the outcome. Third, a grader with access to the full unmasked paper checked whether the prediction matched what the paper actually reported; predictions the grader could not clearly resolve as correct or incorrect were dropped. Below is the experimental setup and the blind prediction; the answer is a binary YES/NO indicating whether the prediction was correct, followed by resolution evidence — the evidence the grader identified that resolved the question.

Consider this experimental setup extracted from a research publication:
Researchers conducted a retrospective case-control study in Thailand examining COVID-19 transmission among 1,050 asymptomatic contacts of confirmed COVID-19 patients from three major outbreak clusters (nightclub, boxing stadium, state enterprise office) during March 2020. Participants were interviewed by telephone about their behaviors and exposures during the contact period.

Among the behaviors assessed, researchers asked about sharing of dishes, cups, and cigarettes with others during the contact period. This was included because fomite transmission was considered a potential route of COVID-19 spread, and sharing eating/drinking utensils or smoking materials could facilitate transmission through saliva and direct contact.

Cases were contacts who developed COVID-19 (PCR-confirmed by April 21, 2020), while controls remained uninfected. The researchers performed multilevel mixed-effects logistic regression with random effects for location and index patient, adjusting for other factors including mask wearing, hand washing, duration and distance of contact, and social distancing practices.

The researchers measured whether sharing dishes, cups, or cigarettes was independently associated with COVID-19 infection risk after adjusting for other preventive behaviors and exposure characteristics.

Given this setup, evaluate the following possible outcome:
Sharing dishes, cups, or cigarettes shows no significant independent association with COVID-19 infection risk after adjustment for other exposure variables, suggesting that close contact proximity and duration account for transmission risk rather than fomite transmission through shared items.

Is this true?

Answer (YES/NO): NO